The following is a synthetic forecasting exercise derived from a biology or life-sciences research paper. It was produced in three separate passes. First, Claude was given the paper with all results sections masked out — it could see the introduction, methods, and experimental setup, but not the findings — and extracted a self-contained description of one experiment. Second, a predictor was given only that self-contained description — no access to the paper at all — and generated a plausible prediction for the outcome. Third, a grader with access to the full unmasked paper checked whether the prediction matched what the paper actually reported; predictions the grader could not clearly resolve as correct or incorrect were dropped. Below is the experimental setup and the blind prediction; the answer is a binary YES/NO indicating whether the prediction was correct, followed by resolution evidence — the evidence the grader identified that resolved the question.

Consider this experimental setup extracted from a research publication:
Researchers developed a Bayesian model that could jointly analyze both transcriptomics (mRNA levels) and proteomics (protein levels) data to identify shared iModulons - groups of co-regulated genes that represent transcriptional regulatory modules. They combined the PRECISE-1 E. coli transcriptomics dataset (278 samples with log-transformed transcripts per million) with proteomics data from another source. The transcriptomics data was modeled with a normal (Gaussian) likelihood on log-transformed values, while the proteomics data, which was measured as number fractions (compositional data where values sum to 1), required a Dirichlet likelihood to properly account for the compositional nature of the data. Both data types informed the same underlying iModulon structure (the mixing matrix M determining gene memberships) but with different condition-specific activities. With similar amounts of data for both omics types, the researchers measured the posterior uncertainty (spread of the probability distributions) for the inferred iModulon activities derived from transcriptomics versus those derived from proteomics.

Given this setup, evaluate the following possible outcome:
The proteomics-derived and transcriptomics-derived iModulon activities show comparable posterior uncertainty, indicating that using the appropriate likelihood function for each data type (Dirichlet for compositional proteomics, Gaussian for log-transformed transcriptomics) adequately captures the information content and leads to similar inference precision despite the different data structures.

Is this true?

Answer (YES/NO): NO